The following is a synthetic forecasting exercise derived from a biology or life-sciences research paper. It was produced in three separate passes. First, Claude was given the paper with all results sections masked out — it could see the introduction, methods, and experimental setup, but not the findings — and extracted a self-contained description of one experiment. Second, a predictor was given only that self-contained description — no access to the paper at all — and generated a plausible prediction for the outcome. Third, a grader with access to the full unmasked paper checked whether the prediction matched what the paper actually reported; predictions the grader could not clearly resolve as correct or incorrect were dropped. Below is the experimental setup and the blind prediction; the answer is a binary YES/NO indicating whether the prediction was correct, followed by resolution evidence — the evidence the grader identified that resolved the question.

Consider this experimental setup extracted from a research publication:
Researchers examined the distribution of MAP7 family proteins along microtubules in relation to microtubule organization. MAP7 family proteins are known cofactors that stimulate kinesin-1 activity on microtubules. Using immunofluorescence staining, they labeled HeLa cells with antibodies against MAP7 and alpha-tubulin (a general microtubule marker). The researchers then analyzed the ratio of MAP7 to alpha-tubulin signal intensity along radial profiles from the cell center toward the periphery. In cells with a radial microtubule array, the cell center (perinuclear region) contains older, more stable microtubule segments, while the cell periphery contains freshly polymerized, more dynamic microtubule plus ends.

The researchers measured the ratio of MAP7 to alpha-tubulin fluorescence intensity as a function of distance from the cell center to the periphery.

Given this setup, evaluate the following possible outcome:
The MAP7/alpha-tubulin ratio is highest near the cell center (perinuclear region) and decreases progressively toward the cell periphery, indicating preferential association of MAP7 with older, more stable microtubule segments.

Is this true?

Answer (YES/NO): YES